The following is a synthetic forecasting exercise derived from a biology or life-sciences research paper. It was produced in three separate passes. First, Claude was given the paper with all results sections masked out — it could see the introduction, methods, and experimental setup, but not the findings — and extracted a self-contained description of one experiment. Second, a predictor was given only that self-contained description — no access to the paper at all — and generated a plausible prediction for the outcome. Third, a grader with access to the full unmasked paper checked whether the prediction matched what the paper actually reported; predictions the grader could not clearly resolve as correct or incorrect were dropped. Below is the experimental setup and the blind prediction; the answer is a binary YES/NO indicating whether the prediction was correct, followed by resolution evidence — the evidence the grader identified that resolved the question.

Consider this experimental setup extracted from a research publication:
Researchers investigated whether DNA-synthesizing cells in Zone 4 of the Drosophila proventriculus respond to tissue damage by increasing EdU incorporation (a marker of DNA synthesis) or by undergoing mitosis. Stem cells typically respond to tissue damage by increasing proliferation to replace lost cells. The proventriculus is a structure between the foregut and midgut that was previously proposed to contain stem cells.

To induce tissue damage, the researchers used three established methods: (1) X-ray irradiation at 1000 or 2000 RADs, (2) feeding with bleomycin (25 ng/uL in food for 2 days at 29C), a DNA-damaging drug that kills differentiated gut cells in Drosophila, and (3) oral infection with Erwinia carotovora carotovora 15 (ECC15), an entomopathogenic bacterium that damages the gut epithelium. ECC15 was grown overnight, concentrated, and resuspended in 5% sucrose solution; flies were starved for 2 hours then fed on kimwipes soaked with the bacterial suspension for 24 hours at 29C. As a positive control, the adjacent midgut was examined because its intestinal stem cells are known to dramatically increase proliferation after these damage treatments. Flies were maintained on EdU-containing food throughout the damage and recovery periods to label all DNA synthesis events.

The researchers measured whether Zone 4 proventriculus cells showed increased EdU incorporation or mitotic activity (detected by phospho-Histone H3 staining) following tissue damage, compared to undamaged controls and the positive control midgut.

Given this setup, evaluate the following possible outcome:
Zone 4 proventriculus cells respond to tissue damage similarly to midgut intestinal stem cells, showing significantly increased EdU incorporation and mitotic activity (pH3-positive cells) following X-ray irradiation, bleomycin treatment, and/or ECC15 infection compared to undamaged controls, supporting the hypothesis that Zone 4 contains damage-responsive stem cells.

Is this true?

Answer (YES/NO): NO